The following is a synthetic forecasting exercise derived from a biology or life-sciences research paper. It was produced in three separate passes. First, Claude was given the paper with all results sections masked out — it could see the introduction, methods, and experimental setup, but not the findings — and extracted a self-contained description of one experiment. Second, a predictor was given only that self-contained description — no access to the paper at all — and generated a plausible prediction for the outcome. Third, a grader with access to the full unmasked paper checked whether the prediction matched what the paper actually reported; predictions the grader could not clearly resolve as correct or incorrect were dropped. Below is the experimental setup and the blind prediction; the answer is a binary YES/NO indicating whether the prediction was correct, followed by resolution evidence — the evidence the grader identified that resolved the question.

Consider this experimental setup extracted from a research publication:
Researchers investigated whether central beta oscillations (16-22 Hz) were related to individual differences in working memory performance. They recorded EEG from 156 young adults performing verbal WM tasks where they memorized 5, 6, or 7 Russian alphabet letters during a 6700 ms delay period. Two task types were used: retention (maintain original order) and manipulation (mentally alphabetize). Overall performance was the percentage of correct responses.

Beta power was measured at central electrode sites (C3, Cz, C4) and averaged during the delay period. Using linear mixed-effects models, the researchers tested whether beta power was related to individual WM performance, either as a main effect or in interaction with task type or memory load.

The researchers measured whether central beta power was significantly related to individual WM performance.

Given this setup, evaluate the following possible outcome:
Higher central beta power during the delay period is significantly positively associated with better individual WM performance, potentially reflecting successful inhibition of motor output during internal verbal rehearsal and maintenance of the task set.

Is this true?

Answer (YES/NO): NO